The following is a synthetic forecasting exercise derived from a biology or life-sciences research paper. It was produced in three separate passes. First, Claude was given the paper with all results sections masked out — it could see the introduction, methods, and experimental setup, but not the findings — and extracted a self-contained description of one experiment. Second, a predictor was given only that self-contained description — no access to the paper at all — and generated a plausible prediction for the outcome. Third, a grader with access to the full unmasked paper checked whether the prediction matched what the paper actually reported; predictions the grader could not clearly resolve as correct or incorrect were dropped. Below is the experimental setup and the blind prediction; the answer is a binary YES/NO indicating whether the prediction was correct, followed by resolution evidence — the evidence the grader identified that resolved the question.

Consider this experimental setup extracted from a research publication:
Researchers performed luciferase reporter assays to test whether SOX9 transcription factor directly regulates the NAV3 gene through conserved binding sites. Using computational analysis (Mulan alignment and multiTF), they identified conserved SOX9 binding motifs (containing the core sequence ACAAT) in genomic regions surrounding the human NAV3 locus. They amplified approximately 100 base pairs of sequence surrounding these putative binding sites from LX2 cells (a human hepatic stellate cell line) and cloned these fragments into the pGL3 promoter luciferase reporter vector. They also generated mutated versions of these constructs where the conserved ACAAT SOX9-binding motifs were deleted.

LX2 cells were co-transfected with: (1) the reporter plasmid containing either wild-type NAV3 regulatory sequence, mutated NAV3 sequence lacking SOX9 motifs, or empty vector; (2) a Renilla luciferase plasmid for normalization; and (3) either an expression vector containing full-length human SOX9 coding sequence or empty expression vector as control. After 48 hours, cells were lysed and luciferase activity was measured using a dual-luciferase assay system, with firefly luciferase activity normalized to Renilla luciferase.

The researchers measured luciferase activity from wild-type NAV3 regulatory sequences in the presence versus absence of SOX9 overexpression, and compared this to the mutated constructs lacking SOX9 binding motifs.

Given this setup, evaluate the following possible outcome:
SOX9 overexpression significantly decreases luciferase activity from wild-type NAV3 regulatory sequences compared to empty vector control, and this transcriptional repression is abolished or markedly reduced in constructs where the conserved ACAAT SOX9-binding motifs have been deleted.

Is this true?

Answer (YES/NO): NO